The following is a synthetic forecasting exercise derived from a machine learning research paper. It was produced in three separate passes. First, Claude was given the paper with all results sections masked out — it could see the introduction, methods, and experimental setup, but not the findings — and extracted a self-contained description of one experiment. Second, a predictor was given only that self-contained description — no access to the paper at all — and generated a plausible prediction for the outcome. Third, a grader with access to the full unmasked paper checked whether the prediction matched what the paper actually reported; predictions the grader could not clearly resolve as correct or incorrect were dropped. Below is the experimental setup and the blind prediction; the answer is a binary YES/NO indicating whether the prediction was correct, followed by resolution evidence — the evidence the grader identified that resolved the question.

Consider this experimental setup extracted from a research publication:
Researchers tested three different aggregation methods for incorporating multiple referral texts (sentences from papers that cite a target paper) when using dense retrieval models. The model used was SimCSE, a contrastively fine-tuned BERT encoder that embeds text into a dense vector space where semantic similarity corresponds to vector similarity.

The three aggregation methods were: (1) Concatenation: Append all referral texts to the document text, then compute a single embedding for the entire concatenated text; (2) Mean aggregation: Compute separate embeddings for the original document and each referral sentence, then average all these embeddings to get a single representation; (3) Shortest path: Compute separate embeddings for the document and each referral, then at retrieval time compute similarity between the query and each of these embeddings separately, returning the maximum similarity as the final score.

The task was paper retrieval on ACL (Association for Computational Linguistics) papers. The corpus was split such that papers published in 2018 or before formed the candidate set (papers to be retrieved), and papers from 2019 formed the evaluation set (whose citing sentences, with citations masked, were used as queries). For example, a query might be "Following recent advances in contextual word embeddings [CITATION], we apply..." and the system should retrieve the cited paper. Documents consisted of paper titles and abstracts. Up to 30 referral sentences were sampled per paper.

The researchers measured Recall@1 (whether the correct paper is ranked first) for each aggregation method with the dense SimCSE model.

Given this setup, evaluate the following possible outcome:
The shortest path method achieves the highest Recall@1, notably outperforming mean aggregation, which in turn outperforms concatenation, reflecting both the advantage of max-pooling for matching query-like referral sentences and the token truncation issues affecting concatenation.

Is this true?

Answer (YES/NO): NO